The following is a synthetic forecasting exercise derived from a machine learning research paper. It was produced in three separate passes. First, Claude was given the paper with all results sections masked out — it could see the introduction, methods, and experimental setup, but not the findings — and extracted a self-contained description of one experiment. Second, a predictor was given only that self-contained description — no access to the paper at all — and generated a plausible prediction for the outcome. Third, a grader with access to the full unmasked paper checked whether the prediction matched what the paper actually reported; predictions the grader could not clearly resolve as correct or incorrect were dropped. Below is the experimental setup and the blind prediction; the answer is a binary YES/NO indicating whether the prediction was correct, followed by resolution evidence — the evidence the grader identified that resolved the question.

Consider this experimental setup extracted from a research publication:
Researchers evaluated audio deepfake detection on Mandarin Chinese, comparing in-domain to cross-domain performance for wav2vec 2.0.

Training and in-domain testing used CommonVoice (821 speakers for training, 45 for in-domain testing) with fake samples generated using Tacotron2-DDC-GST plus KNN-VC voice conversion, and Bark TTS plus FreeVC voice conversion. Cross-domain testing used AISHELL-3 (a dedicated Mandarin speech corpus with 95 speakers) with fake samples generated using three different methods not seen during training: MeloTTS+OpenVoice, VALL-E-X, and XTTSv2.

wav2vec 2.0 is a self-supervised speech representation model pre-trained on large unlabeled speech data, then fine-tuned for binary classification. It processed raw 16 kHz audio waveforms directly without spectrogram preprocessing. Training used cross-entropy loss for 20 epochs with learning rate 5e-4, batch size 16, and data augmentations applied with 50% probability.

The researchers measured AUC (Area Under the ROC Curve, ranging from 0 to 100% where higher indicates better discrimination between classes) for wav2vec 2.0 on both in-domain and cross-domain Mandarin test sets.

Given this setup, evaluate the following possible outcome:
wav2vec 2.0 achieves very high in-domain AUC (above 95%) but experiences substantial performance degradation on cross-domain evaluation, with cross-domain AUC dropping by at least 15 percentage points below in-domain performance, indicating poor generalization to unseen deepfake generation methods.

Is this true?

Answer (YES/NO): YES